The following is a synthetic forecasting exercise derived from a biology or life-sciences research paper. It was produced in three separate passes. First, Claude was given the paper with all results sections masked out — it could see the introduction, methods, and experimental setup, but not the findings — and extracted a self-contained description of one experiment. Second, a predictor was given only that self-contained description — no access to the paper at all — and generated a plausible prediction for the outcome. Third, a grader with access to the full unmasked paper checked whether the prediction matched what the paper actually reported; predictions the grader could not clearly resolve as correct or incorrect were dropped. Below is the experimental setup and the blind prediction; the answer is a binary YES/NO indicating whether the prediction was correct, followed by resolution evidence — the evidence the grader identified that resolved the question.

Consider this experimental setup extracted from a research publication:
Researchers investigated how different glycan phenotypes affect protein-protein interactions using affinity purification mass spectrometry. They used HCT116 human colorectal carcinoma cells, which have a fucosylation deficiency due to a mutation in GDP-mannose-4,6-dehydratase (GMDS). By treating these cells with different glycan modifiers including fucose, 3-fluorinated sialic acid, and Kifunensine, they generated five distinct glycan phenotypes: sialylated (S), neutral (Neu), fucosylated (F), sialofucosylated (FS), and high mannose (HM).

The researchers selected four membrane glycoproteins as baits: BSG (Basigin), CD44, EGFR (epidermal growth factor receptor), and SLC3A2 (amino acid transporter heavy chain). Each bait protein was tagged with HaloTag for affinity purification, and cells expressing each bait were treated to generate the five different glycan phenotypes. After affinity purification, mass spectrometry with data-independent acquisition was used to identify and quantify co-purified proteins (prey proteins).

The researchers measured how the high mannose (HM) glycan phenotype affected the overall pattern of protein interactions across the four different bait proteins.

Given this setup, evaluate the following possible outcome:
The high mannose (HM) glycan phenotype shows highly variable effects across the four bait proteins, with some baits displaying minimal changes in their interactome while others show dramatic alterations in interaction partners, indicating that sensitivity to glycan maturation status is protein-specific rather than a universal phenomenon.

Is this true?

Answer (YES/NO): NO